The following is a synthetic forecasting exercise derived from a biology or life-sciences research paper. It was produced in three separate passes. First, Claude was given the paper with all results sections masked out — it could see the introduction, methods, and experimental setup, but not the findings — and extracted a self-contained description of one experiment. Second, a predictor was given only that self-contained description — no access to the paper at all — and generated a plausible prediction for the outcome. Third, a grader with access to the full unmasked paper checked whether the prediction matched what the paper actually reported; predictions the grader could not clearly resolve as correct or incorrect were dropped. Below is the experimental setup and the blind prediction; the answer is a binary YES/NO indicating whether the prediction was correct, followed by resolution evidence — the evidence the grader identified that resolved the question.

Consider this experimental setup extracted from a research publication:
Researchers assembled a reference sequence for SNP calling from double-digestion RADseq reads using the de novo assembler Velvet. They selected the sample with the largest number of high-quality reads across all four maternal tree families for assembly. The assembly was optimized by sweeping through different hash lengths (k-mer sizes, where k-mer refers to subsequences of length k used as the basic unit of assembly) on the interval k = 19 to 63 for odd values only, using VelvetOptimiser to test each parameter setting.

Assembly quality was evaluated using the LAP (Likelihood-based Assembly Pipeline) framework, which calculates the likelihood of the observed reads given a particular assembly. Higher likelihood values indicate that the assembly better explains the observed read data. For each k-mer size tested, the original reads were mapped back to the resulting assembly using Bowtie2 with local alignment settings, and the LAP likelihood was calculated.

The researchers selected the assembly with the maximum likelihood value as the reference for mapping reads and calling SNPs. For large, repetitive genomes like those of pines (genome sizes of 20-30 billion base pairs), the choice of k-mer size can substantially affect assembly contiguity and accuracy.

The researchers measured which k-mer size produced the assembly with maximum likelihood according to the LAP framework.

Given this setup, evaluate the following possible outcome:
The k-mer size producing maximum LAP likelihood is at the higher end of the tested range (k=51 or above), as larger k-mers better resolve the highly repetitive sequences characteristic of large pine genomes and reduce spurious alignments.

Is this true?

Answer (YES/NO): NO